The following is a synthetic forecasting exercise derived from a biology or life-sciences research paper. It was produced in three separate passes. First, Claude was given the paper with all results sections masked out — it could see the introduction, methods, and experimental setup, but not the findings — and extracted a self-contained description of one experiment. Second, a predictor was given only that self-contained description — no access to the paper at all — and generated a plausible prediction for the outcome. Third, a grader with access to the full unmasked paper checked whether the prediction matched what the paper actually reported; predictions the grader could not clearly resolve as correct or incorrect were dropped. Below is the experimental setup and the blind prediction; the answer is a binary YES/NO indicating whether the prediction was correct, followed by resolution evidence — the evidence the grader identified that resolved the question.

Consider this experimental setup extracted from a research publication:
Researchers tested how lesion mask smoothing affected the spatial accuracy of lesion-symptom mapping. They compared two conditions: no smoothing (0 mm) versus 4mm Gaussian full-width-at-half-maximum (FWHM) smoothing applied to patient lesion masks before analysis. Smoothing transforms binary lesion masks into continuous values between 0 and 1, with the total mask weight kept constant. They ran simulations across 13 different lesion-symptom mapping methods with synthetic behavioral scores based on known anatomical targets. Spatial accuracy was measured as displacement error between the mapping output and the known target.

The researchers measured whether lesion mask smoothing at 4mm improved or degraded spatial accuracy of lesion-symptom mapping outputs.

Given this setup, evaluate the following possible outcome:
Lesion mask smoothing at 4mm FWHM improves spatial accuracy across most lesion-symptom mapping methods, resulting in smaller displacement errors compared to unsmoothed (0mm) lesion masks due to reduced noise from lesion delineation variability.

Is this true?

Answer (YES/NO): YES